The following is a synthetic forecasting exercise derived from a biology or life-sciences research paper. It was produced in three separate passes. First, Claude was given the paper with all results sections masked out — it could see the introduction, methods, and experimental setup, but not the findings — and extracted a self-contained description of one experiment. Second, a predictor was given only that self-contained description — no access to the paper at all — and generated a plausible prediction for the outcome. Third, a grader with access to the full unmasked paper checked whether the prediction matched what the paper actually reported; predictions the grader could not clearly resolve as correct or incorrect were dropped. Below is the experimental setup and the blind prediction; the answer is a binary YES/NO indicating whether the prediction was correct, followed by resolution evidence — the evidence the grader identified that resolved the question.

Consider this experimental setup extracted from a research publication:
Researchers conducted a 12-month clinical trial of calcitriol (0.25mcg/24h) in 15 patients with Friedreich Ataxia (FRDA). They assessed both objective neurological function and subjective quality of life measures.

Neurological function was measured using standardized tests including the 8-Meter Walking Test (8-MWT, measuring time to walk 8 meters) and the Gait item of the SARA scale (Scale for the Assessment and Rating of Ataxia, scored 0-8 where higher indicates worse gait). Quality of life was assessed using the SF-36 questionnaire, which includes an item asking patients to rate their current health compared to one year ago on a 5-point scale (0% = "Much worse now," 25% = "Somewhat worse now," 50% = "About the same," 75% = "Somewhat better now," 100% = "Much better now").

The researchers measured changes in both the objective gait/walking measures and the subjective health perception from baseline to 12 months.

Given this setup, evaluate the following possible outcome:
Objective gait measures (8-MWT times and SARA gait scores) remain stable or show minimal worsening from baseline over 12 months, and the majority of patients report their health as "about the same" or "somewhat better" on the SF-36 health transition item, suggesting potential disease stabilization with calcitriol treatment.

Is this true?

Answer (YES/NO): NO